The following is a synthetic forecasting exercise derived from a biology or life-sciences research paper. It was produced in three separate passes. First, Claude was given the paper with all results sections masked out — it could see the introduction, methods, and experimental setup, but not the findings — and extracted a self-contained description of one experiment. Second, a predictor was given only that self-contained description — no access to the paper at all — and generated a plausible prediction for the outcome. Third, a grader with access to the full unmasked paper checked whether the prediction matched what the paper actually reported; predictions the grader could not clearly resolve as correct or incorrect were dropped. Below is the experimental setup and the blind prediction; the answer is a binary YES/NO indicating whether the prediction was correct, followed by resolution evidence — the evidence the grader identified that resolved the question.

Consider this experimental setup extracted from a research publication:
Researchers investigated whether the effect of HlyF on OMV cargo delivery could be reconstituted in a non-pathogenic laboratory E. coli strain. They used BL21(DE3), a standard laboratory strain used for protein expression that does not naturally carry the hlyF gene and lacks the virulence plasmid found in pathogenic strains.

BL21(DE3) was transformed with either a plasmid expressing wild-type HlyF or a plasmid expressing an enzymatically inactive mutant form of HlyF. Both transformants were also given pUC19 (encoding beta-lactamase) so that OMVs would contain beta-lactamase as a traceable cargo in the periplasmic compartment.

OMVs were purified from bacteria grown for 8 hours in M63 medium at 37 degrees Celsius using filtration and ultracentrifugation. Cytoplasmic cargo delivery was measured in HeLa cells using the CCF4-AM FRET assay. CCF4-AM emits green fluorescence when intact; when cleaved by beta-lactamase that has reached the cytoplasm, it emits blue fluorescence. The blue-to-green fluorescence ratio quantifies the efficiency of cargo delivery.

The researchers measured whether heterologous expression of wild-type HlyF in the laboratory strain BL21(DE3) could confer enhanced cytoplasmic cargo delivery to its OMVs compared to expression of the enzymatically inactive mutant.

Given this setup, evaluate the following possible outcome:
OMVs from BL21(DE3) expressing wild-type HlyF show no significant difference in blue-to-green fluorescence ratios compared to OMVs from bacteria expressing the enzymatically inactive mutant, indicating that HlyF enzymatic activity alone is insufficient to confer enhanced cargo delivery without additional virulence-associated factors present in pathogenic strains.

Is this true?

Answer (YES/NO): NO